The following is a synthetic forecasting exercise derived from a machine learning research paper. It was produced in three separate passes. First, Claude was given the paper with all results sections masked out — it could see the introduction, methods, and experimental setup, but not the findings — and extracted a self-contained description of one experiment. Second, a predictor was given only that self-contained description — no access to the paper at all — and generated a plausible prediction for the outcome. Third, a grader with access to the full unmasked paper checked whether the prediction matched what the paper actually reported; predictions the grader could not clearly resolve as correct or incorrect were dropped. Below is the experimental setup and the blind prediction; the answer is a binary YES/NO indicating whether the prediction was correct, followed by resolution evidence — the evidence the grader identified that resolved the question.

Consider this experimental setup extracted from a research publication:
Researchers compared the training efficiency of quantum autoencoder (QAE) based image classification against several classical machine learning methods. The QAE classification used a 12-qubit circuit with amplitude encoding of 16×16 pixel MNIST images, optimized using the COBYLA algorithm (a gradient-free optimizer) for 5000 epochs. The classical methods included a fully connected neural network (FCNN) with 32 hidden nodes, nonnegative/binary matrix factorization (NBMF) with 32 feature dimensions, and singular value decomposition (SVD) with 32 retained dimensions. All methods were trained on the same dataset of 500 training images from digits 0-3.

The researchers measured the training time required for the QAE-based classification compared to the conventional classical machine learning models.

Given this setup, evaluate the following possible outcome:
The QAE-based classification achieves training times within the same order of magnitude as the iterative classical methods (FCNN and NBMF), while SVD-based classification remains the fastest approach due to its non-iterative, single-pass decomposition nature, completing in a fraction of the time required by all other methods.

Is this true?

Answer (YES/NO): NO